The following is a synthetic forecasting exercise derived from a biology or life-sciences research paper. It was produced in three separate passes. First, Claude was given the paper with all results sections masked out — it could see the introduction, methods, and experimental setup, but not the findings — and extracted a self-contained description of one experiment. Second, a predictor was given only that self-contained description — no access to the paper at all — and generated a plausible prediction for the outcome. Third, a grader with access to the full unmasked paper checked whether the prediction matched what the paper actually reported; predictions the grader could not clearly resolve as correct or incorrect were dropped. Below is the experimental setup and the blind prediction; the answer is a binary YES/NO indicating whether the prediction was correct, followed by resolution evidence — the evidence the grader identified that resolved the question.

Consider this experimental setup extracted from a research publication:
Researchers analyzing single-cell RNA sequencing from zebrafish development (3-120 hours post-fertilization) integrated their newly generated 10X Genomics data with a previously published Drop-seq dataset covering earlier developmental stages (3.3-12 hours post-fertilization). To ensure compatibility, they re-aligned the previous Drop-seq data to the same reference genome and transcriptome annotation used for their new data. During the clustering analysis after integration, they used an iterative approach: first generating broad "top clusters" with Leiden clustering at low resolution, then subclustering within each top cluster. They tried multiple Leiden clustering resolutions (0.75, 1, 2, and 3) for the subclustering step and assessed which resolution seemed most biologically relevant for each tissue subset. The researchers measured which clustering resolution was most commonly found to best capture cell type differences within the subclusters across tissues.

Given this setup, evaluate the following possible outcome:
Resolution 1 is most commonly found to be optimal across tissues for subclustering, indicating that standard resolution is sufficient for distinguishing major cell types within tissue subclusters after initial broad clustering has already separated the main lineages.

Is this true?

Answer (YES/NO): NO